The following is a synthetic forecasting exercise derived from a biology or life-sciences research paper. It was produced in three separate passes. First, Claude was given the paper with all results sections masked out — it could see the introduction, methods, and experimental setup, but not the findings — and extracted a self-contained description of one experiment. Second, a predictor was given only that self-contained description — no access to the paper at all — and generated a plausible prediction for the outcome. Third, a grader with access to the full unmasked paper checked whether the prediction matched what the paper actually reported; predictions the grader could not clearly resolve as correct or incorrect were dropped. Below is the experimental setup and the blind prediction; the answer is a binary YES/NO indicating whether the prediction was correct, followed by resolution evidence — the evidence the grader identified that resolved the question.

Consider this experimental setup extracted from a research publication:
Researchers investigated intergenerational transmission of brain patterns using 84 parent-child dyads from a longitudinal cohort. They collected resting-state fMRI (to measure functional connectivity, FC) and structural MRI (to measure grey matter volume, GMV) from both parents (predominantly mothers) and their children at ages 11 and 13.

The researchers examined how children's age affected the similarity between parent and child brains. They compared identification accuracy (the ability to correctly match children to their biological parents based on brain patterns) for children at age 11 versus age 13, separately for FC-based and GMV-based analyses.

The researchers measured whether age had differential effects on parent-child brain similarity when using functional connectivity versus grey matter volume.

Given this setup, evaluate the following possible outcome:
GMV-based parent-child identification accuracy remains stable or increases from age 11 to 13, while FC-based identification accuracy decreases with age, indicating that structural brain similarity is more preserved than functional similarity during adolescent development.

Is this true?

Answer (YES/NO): NO